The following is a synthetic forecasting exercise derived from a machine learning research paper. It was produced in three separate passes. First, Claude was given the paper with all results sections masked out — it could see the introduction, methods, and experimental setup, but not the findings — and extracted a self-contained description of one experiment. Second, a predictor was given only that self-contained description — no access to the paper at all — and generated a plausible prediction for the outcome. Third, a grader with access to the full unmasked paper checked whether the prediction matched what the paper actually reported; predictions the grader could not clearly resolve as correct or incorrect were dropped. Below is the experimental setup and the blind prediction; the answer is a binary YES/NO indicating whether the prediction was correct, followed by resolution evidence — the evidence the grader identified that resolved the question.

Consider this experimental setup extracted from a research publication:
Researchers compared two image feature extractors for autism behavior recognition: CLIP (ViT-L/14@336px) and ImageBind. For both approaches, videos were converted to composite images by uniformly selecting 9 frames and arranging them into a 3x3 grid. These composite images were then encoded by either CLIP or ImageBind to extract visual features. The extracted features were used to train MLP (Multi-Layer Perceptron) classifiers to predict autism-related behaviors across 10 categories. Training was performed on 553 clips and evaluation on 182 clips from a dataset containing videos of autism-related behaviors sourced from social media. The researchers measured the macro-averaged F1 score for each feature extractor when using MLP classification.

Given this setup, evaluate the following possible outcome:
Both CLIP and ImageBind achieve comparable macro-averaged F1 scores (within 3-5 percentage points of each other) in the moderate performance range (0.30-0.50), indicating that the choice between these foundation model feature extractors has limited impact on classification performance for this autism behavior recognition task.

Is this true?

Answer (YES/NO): NO